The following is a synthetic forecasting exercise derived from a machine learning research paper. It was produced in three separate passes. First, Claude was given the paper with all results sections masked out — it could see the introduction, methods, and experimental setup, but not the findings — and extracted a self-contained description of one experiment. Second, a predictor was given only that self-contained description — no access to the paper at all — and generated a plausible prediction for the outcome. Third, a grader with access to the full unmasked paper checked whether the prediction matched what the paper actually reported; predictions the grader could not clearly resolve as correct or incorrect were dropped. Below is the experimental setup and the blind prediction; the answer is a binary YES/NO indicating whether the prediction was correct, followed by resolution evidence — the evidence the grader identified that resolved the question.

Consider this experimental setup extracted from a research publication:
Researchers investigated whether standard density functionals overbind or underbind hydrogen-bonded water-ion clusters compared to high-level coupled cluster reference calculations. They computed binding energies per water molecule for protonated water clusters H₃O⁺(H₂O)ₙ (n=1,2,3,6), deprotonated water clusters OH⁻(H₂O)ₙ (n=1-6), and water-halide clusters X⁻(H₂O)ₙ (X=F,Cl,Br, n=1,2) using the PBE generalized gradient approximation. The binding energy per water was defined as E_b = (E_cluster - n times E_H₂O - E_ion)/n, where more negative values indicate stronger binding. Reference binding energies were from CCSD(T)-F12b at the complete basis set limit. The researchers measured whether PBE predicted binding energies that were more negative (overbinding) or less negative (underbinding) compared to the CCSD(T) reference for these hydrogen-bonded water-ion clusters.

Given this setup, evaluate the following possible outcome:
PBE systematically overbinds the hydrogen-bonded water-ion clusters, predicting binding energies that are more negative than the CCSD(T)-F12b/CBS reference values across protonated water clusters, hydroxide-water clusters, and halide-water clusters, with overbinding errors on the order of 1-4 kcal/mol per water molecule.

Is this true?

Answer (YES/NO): YES